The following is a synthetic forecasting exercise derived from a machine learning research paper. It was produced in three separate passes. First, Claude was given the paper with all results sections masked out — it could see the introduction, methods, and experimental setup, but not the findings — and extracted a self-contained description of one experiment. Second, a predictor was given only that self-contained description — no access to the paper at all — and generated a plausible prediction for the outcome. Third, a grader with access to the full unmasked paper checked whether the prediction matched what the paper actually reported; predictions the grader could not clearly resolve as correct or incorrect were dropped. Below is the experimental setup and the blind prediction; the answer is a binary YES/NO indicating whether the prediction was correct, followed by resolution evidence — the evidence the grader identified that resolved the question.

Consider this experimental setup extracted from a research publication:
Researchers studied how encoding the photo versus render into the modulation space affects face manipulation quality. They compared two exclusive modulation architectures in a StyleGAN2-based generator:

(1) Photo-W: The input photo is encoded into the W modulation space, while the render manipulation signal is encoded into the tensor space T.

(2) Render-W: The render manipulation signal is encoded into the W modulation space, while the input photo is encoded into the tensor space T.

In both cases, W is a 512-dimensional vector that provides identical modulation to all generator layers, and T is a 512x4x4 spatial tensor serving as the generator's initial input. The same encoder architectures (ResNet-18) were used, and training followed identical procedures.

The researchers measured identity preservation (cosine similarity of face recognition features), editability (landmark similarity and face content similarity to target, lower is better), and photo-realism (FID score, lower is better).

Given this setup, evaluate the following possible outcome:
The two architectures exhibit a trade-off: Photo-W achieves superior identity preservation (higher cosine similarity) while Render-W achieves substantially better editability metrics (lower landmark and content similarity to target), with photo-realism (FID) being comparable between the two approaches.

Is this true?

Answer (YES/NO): NO